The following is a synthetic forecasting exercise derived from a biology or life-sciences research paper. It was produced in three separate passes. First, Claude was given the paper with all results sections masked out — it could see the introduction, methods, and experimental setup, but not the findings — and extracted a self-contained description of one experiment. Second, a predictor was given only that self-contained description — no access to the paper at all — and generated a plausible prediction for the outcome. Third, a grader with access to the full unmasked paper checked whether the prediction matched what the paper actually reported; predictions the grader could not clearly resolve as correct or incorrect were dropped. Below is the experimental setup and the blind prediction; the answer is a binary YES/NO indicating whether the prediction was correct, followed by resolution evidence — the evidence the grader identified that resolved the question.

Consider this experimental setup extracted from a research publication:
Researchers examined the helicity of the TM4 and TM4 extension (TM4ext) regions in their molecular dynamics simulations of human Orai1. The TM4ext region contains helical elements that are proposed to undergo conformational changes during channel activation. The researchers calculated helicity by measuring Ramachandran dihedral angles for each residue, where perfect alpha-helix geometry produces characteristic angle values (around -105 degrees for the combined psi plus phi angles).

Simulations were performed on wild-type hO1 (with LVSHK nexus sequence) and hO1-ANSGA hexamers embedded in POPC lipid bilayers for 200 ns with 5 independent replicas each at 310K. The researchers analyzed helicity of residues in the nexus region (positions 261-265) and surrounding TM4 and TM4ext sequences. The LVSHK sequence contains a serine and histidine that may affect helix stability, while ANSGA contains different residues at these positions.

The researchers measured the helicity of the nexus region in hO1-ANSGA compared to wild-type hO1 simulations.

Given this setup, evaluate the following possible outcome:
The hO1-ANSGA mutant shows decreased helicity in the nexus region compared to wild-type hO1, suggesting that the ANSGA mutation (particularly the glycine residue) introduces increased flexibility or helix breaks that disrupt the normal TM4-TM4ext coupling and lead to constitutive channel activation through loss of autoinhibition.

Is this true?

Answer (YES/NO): NO